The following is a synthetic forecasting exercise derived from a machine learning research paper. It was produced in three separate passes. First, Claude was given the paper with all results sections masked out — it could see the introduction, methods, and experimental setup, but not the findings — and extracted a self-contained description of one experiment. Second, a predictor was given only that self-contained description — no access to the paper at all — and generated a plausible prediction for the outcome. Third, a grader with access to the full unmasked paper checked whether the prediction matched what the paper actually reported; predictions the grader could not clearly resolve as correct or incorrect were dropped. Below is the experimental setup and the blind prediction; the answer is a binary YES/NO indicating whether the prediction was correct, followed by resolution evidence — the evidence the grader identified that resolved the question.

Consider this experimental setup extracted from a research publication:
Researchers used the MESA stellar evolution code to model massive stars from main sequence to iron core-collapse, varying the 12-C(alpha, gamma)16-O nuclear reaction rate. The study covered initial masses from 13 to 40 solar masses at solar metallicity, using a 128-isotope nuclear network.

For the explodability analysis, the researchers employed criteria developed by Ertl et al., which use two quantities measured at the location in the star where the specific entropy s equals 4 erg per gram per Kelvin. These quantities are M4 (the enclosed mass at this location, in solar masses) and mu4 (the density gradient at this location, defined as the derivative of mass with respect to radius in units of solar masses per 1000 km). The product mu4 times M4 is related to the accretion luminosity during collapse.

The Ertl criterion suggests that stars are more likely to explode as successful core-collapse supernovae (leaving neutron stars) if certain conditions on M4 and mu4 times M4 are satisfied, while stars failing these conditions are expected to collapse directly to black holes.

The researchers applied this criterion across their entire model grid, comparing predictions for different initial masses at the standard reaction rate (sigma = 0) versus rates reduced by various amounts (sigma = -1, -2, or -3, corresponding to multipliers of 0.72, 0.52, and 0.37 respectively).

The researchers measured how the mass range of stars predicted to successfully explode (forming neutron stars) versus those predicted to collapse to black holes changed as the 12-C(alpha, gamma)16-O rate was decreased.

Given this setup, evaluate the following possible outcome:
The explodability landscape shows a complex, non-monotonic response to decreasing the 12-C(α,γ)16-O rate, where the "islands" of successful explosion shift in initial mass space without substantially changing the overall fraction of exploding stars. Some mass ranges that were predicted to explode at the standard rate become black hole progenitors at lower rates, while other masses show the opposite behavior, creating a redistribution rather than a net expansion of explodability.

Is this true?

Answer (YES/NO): NO